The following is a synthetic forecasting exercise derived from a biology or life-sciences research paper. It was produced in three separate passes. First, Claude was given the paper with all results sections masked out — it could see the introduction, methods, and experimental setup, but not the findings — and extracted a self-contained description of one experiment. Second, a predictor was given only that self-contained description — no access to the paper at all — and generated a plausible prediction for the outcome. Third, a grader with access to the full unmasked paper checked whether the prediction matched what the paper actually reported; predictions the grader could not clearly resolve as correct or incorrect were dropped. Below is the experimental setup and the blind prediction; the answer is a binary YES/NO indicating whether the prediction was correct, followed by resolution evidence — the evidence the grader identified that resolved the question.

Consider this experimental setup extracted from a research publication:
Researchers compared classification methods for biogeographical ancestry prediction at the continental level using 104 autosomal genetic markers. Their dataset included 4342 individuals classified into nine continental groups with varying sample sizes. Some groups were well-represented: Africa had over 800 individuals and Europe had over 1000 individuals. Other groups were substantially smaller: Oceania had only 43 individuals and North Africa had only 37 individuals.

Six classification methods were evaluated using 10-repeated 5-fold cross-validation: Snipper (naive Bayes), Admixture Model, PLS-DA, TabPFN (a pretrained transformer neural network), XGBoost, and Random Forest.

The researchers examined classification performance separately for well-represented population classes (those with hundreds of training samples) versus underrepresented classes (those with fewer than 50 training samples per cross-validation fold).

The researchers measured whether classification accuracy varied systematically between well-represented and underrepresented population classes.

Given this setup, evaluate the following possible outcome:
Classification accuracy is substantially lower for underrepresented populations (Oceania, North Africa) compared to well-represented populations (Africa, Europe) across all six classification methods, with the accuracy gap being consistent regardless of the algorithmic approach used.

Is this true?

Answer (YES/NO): NO